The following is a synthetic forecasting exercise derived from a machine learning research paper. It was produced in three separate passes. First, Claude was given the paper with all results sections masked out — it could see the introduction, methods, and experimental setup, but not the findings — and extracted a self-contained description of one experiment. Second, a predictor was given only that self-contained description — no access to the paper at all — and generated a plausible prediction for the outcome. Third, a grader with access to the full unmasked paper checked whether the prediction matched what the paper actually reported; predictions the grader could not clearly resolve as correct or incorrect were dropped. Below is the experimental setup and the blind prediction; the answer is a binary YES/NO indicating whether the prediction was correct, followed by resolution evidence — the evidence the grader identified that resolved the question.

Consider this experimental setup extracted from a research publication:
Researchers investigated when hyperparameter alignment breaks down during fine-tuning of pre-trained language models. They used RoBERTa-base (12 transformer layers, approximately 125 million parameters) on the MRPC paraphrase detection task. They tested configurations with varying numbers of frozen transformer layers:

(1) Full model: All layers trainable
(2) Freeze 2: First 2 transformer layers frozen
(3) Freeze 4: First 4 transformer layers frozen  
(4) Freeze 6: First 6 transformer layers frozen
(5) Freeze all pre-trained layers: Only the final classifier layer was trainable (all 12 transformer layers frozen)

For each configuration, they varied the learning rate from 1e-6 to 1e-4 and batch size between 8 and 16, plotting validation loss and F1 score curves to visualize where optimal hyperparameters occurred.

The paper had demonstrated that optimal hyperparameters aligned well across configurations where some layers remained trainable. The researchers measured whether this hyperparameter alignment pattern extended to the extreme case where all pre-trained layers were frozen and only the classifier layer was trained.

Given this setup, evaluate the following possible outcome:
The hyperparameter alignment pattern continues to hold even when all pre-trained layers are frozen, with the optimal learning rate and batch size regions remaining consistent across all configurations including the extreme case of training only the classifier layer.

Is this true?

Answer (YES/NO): NO